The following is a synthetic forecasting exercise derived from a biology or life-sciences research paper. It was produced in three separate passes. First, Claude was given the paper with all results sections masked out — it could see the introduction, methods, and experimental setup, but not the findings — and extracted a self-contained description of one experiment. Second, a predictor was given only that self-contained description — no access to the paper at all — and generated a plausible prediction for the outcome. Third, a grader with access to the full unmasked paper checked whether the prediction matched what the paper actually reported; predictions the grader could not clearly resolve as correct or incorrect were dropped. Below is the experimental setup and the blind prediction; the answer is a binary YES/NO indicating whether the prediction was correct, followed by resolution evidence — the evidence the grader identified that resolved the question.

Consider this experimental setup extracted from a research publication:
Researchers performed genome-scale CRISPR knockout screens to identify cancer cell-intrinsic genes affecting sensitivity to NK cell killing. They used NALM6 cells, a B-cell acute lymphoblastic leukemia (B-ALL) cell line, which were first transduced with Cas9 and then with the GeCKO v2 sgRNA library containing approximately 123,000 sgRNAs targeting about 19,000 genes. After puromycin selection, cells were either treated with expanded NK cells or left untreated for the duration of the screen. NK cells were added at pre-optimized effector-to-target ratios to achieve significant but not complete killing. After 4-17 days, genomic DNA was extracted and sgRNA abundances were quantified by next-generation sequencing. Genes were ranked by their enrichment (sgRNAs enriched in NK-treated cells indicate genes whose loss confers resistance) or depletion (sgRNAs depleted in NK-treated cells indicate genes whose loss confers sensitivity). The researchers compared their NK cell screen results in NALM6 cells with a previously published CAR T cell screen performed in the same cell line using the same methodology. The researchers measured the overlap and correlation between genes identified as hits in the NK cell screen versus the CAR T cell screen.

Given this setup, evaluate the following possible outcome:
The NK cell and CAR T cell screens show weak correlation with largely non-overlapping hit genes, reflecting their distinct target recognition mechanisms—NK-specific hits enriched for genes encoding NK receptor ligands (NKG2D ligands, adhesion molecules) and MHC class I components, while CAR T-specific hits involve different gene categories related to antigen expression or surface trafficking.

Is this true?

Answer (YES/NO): NO